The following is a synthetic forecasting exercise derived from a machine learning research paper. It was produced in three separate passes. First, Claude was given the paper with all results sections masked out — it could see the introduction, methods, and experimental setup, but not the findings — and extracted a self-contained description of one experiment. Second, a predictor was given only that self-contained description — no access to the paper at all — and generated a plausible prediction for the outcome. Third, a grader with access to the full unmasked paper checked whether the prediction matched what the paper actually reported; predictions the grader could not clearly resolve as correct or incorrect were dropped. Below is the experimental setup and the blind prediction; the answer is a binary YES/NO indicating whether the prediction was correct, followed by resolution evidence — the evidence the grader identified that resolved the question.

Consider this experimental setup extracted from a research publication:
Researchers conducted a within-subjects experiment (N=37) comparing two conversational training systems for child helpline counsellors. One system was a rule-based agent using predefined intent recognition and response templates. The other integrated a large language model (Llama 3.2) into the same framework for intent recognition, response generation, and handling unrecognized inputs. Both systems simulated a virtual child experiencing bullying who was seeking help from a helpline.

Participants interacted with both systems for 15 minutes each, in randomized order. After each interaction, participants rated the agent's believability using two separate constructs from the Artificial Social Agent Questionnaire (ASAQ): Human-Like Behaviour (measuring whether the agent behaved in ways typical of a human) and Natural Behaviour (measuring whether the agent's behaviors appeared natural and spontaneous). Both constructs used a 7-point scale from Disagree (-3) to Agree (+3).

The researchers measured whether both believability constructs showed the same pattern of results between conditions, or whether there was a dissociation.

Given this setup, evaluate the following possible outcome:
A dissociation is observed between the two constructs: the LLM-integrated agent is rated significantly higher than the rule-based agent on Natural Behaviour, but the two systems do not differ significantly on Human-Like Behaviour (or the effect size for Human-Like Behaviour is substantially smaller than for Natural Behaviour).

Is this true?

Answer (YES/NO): NO